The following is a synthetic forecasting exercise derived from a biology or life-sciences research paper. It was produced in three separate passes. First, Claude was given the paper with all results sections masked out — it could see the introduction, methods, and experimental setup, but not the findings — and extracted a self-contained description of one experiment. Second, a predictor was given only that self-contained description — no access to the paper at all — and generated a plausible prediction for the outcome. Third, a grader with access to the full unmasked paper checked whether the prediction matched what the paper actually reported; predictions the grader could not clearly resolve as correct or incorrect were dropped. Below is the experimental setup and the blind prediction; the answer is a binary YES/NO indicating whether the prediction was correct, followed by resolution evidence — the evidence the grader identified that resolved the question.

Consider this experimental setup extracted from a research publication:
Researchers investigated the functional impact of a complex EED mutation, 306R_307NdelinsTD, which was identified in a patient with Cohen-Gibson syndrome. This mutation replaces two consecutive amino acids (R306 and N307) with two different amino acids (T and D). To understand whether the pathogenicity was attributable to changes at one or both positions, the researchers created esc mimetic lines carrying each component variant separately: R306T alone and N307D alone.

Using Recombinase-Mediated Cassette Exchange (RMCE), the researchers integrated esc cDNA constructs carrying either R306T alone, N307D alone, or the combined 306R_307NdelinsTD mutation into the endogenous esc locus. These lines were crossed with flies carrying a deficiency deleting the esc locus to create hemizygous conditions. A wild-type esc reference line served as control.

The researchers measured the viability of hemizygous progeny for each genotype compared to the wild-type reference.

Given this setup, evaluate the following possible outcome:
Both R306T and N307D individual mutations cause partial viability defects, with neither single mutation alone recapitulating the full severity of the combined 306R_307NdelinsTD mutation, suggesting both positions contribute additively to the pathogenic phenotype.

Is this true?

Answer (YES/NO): NO